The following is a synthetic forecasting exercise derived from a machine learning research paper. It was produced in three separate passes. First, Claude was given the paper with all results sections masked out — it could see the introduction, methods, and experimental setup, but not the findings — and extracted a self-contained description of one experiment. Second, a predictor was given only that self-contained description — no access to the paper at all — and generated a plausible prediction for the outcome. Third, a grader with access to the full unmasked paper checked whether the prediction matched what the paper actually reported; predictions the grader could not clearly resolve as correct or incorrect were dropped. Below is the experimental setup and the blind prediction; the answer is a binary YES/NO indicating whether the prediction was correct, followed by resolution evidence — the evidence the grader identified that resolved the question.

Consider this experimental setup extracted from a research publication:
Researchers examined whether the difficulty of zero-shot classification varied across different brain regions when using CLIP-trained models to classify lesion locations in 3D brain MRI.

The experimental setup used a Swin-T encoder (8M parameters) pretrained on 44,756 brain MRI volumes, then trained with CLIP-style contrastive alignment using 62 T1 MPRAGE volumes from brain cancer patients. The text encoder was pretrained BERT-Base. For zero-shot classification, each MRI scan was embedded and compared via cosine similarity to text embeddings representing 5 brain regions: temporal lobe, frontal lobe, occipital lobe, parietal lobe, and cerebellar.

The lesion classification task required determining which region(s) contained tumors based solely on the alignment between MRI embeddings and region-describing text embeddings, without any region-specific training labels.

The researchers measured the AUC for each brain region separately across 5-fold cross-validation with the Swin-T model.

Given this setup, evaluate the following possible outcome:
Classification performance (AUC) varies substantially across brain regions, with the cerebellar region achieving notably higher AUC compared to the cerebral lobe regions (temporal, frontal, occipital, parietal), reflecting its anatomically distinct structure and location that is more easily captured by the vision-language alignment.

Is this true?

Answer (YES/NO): NO